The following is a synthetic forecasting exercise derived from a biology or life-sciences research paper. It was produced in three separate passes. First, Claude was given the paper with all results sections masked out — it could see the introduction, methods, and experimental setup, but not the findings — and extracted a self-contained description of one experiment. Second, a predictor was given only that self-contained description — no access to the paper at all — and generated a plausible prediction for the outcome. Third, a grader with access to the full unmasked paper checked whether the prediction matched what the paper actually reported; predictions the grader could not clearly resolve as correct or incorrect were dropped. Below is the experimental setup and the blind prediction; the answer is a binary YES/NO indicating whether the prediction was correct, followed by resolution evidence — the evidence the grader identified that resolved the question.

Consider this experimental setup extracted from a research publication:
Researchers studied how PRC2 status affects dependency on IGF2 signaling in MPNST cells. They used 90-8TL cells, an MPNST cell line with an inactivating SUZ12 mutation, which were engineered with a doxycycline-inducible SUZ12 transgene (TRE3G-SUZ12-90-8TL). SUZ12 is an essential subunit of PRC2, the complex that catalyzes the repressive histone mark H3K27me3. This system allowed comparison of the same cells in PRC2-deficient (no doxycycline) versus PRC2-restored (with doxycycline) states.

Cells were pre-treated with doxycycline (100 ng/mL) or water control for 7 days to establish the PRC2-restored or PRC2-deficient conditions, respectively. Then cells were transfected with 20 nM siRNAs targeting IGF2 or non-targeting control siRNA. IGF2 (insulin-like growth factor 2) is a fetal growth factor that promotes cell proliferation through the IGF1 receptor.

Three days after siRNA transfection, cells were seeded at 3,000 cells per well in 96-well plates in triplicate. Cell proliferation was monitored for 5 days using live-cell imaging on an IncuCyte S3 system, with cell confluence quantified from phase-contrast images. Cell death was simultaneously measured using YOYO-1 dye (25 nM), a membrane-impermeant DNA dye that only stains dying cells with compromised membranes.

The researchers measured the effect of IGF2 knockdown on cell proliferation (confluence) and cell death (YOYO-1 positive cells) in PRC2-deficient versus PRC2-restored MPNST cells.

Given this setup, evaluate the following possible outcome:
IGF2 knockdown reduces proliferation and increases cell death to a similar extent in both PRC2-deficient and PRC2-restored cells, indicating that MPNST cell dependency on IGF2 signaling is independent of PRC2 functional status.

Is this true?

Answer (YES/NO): NO